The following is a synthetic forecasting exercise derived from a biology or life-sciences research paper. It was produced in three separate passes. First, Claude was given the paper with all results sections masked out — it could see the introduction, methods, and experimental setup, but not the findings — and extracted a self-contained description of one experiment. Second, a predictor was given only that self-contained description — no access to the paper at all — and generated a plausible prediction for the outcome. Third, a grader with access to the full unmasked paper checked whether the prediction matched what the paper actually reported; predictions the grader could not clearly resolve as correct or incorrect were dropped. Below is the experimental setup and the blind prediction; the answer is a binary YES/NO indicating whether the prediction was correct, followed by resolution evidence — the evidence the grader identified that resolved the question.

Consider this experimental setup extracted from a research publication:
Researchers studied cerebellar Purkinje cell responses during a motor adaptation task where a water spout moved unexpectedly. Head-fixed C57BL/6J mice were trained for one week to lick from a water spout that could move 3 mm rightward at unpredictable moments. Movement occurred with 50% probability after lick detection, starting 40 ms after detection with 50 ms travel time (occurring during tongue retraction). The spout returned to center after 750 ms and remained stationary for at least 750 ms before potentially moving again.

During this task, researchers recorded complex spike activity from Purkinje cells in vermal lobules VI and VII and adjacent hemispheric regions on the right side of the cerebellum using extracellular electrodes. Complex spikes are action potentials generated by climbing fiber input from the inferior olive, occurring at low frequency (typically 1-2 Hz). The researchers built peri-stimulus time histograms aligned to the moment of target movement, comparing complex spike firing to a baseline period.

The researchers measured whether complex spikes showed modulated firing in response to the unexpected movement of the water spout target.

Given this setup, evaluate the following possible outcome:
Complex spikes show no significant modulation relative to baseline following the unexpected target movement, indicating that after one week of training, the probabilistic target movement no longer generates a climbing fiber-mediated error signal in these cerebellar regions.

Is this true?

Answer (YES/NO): NO